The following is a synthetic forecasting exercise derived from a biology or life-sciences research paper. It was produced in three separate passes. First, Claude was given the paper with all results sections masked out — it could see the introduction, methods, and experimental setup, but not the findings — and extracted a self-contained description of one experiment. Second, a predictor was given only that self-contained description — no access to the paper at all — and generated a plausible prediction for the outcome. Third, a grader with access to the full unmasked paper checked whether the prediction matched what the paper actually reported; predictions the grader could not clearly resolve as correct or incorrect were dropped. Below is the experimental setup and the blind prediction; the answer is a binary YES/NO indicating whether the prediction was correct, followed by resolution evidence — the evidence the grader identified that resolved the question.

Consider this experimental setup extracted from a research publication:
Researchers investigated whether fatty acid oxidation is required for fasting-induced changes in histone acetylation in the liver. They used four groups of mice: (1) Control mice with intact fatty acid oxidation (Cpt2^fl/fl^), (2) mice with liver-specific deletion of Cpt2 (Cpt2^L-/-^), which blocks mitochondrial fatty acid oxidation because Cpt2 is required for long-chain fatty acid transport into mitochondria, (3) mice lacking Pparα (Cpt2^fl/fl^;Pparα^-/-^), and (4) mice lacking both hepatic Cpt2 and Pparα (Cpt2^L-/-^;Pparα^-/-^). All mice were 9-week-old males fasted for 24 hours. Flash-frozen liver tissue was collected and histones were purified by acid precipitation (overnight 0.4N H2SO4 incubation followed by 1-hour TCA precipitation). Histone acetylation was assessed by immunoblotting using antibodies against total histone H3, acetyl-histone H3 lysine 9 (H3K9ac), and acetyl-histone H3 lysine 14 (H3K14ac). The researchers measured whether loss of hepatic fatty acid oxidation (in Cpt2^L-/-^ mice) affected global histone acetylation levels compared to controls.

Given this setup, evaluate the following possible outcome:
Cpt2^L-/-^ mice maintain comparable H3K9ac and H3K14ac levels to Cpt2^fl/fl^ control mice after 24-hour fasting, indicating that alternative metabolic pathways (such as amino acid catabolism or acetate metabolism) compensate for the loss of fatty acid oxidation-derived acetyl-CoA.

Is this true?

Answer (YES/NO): YES